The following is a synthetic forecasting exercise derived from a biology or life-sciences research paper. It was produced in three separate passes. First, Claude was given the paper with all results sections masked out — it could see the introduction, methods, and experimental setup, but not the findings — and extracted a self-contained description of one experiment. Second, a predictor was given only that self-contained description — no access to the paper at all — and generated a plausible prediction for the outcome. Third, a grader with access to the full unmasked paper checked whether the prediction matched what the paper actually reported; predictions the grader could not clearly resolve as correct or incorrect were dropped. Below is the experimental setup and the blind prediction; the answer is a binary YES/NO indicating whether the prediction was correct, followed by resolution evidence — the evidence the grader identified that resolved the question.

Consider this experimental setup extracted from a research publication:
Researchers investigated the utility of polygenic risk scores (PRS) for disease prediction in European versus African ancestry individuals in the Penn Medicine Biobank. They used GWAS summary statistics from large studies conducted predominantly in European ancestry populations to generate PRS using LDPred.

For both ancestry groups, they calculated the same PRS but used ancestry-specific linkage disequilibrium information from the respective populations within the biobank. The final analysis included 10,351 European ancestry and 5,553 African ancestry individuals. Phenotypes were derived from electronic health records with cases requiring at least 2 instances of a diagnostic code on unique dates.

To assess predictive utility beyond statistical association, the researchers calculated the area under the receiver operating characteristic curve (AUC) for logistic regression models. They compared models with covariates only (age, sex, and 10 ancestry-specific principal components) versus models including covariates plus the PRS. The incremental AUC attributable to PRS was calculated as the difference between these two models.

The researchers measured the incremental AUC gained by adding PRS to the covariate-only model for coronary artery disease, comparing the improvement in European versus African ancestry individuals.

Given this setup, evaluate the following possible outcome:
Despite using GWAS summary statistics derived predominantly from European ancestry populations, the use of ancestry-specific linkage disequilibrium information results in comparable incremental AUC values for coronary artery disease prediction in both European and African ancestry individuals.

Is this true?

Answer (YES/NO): NO